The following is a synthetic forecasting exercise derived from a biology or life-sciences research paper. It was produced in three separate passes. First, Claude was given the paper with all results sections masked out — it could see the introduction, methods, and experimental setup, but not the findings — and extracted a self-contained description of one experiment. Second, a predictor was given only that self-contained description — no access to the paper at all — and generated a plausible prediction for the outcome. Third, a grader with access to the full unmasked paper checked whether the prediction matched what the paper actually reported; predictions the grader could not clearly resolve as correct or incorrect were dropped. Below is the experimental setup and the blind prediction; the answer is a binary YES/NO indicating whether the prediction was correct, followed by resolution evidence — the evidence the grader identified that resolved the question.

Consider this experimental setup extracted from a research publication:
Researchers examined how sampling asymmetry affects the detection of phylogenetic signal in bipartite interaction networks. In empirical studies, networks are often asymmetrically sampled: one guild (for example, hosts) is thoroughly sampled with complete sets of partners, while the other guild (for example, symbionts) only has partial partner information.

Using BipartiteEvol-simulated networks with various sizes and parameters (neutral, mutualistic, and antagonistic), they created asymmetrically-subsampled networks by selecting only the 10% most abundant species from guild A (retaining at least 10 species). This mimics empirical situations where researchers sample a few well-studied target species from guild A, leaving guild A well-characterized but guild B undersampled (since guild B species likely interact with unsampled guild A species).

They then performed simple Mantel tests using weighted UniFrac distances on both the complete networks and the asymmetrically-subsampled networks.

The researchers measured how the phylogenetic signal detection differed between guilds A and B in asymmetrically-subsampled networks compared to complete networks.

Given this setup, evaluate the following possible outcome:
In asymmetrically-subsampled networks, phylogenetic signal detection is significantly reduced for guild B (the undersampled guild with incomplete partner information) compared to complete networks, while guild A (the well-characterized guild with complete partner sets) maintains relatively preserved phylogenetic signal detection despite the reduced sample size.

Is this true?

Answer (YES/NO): NO